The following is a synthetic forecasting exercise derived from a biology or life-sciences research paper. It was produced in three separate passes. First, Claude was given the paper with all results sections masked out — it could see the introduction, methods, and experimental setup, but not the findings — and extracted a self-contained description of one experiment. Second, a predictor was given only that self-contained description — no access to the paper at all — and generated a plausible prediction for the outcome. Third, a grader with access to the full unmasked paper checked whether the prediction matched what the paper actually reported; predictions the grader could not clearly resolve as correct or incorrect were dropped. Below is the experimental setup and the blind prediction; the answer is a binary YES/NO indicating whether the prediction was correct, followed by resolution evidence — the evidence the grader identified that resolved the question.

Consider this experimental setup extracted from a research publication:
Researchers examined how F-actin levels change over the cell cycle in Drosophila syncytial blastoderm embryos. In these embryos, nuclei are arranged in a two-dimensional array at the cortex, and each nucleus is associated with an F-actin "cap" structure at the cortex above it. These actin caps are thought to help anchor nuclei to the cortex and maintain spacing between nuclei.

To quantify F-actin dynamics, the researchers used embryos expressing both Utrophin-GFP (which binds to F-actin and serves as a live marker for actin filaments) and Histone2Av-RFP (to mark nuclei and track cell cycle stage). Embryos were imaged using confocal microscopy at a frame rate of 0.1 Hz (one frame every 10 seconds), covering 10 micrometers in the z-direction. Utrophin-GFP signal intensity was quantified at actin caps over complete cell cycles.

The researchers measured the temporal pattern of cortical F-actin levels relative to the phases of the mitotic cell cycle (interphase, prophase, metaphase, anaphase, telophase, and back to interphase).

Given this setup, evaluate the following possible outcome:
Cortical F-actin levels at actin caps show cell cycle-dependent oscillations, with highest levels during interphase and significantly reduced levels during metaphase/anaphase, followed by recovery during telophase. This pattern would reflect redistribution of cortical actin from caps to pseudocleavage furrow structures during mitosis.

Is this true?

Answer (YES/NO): YES